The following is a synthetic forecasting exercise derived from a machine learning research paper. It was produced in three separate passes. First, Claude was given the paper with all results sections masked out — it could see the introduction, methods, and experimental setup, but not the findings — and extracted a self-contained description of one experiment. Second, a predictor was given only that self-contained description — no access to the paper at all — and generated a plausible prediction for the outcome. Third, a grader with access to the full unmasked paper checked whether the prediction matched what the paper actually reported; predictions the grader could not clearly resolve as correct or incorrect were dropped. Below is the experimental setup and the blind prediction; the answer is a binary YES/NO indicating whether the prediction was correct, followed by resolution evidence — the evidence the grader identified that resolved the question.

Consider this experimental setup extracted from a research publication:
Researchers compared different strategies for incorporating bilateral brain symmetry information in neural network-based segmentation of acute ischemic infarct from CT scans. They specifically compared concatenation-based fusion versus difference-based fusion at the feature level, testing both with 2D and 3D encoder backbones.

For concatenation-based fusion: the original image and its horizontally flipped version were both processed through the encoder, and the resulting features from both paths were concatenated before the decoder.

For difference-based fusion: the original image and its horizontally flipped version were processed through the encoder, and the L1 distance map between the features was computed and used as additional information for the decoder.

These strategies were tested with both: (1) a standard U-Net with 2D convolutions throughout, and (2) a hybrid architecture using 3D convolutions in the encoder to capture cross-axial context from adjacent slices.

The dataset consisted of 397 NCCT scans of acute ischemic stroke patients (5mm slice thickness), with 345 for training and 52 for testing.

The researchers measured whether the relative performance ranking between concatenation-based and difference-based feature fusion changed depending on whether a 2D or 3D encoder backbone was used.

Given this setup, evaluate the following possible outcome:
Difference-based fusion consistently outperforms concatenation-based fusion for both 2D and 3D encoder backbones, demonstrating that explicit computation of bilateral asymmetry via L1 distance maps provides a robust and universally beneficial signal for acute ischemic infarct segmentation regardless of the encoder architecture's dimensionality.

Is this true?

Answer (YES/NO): NO